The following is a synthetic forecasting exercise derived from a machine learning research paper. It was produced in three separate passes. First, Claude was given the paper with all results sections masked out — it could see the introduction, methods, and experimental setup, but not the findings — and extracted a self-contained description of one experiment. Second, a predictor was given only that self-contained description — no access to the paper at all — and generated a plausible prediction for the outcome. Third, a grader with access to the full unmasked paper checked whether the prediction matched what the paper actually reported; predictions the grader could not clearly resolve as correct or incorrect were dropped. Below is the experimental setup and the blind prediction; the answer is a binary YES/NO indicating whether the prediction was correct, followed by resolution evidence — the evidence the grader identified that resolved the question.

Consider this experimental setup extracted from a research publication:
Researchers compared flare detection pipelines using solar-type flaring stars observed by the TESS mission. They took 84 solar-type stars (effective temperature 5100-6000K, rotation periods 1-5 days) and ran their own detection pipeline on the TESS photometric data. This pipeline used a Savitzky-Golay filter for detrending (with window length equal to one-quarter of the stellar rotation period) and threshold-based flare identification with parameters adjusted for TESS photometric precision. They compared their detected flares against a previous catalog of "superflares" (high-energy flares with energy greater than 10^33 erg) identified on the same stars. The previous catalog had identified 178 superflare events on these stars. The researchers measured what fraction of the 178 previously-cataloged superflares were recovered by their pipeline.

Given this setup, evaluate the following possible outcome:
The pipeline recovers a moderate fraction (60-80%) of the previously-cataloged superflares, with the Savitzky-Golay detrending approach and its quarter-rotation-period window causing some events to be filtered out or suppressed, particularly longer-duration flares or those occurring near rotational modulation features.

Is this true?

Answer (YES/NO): NO